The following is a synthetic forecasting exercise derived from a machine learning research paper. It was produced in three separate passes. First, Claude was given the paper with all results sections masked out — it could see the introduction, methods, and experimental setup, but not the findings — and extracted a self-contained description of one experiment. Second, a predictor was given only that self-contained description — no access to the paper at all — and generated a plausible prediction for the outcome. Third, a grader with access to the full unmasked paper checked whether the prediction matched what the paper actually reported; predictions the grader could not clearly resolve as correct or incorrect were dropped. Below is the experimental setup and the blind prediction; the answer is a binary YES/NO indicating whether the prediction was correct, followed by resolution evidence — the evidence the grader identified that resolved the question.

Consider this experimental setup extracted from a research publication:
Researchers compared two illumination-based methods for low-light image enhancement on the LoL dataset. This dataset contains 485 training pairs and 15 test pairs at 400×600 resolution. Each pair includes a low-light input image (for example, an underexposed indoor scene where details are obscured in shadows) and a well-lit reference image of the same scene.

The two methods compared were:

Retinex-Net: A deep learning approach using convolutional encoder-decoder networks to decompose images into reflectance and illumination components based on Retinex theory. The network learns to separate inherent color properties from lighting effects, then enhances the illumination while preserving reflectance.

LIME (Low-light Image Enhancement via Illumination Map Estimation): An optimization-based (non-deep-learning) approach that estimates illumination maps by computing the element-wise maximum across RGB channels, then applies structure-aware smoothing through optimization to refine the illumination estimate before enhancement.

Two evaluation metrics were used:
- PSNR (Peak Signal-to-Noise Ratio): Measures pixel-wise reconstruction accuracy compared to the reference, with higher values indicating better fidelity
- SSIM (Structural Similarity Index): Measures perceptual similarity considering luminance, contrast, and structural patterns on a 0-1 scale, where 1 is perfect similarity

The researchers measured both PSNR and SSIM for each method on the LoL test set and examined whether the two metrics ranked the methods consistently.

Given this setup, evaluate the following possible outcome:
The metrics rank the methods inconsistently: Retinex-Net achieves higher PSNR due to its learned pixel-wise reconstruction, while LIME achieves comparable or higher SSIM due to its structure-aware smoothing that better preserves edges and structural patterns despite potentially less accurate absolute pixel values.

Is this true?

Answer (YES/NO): YES